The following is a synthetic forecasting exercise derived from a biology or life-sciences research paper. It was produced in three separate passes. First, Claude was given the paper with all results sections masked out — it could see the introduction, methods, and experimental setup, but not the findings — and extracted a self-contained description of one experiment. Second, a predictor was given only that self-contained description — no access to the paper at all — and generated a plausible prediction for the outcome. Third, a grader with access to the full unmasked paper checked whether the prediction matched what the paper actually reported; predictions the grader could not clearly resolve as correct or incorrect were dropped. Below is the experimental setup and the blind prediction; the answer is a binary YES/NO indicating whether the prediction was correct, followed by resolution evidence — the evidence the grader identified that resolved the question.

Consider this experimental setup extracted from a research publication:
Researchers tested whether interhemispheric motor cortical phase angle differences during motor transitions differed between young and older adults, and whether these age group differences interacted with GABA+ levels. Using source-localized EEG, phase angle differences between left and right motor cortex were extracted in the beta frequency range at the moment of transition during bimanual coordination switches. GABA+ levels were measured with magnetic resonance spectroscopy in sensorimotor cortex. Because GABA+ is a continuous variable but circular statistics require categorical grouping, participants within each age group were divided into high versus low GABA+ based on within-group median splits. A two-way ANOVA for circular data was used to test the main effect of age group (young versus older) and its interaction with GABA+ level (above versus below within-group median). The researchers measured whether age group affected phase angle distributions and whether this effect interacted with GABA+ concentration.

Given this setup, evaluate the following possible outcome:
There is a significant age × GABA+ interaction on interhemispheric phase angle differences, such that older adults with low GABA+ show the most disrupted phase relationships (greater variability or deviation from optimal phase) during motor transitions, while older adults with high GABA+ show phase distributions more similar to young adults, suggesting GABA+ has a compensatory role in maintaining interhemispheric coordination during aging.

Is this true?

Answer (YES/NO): NO